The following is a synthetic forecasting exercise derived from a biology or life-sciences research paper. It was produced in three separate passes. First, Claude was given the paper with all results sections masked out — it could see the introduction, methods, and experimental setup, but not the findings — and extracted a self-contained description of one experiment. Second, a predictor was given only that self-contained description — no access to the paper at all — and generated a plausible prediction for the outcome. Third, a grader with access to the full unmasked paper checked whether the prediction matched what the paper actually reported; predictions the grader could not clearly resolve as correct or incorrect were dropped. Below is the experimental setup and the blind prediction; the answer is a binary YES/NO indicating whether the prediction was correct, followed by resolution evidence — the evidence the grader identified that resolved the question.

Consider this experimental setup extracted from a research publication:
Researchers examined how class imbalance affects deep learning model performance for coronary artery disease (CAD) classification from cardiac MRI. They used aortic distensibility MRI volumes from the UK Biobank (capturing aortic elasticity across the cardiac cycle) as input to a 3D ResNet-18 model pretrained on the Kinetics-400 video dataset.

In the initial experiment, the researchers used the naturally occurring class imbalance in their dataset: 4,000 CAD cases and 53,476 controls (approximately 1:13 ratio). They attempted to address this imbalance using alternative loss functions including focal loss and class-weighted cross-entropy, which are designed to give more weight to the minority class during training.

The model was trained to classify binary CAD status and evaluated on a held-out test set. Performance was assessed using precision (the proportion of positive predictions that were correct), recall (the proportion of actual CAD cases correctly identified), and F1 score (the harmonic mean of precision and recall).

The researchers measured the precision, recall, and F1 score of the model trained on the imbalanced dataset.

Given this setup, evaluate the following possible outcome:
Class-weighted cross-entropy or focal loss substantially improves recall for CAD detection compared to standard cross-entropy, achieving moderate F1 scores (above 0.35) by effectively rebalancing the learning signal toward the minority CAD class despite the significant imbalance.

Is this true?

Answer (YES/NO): NO